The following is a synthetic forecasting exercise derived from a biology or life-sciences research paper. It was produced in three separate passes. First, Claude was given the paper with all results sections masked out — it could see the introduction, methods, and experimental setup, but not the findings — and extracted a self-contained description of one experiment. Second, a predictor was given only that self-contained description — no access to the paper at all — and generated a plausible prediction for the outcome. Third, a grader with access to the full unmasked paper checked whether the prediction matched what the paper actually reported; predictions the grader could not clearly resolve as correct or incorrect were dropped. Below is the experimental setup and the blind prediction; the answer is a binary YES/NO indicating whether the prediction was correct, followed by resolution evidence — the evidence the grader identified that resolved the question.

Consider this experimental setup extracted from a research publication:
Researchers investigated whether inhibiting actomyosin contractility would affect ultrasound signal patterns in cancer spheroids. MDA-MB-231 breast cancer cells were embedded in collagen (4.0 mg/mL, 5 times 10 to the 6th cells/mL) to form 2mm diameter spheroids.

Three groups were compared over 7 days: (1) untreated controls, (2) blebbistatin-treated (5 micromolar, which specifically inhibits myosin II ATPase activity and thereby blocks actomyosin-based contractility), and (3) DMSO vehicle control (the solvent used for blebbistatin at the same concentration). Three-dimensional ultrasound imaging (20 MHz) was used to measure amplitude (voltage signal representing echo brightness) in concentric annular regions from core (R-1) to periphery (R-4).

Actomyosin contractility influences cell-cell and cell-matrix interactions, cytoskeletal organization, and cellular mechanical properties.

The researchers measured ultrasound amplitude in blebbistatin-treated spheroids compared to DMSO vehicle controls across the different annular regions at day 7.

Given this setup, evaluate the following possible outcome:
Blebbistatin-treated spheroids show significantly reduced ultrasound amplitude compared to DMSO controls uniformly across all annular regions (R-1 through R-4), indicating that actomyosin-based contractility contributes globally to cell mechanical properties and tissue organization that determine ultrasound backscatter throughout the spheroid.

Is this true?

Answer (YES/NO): NO